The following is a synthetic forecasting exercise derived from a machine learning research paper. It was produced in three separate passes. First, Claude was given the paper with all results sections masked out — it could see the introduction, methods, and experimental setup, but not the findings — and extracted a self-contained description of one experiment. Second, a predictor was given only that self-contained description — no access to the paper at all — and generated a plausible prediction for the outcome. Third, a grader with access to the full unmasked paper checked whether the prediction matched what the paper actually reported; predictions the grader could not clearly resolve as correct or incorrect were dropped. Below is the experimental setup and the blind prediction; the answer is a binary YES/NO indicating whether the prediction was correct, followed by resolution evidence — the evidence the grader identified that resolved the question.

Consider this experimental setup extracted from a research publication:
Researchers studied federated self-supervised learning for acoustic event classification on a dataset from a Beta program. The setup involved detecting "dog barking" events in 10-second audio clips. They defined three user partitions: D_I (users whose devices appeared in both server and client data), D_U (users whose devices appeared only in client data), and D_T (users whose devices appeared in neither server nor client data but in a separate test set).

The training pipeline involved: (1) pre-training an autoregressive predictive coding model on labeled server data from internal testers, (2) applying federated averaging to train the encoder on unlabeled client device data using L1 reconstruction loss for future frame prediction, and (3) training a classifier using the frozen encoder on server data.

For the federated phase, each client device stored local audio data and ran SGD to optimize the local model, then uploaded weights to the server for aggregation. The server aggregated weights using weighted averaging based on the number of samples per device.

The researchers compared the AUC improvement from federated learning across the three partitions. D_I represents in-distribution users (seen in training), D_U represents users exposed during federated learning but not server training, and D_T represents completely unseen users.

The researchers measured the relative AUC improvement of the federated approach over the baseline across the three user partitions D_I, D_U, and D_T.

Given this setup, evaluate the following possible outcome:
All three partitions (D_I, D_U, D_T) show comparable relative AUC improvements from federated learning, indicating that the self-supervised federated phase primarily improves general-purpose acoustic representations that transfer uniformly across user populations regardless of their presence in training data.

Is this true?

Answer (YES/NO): NO